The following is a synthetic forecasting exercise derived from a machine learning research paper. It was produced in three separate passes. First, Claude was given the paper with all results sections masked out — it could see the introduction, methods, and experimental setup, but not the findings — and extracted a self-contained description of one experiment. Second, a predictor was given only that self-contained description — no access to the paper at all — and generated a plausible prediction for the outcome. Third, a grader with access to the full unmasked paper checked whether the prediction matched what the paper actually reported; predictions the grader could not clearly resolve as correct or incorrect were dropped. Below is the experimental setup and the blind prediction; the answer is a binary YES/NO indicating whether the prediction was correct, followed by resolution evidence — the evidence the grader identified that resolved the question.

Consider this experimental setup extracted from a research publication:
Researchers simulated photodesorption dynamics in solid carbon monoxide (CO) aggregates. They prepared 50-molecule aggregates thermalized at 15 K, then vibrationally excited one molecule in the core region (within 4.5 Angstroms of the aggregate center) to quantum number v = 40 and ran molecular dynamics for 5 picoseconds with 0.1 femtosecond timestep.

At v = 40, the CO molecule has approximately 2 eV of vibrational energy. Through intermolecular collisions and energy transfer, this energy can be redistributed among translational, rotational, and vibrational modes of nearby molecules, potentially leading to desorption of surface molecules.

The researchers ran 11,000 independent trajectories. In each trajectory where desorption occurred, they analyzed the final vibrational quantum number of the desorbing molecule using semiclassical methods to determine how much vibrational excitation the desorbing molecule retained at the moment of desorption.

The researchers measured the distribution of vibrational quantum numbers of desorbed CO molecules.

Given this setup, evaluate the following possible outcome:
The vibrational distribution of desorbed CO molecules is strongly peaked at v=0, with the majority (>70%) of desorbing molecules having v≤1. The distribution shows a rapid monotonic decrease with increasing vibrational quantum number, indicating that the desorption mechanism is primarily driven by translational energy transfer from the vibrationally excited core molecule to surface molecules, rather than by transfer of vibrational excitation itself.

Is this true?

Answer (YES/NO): YES